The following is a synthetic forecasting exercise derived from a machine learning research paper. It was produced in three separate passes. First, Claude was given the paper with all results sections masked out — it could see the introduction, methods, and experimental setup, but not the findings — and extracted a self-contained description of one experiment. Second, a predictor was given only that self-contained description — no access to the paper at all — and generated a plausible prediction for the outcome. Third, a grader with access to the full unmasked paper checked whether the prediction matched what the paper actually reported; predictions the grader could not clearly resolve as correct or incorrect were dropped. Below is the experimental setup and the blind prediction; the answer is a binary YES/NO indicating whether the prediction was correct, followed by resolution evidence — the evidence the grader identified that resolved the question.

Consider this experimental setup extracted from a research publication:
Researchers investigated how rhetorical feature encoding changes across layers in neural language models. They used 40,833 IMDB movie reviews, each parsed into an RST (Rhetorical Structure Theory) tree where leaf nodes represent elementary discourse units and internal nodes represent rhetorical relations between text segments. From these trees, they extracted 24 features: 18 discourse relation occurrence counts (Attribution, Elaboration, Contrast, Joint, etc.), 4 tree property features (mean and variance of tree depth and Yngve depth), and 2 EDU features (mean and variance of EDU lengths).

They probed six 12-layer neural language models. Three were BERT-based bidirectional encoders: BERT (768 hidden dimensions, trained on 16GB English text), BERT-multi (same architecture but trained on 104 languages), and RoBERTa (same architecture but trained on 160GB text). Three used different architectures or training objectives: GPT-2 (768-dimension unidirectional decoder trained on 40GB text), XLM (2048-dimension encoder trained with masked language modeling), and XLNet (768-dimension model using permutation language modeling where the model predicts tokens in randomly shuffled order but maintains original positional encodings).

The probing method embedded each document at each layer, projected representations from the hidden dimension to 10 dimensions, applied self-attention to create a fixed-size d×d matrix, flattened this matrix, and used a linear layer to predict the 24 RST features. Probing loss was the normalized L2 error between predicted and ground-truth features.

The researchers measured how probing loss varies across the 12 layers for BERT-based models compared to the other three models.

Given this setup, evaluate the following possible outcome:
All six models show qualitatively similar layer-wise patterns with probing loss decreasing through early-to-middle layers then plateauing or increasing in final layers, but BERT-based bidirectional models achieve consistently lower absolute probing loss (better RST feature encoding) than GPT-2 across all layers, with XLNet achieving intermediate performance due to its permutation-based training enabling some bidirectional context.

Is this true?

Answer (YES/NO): NO